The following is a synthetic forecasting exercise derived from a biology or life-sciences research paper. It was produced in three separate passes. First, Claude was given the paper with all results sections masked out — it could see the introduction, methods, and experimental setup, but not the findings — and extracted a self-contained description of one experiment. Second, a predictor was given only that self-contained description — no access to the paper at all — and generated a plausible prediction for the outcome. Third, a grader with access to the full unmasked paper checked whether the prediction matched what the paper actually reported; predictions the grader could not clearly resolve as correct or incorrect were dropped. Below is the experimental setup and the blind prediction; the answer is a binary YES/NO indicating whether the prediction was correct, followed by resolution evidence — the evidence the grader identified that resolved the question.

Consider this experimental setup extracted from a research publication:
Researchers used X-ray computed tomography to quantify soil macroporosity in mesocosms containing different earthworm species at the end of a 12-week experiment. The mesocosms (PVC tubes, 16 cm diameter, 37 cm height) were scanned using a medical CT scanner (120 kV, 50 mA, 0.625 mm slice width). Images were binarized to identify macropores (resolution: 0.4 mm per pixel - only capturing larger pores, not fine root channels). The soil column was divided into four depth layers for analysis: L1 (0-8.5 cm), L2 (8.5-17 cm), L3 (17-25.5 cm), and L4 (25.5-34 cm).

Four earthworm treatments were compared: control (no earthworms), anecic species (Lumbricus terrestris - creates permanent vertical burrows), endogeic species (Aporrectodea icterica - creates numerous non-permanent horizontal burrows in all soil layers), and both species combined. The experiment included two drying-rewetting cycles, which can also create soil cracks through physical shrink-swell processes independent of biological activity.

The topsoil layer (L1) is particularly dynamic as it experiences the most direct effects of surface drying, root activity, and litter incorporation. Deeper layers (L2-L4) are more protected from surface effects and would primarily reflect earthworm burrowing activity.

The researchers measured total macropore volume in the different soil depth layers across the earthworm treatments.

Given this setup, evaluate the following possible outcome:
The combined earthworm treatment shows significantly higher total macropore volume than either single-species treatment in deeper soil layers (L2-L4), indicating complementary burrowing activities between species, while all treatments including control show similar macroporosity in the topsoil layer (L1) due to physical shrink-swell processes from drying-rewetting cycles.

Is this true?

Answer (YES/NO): NO